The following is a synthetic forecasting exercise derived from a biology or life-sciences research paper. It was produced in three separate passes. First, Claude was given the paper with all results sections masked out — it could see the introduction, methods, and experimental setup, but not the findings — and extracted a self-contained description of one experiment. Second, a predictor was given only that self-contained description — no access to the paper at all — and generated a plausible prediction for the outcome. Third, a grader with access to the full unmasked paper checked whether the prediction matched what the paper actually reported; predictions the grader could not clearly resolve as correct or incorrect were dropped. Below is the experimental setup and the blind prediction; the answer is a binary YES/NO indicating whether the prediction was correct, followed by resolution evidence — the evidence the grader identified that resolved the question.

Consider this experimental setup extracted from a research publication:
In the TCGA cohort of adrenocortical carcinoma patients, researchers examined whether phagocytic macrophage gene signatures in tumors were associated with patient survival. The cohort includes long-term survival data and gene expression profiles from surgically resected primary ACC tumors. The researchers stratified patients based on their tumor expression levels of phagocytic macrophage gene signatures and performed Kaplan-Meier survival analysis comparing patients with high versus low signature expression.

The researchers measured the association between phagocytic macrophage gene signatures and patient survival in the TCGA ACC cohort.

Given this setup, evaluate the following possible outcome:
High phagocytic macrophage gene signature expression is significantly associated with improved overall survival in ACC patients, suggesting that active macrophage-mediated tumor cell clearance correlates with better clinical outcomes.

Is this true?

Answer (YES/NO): YES